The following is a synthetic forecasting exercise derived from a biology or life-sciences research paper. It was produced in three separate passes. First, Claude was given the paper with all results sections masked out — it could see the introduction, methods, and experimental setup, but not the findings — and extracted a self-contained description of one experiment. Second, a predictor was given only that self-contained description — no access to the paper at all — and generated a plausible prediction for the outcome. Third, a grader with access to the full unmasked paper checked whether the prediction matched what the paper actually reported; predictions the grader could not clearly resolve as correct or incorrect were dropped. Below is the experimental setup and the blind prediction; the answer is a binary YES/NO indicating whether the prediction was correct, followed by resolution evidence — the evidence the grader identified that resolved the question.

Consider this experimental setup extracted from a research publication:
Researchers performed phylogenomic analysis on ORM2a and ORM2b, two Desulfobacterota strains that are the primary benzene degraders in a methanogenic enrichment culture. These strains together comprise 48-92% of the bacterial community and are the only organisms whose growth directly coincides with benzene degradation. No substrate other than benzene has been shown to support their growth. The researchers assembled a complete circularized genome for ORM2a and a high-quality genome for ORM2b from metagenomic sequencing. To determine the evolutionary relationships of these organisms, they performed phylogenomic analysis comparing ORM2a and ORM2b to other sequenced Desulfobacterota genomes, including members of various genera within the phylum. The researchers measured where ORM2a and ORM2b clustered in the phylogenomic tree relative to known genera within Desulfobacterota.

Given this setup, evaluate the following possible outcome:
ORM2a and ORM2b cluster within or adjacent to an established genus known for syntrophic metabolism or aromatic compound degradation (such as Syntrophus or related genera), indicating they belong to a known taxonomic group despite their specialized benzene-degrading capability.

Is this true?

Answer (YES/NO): NO